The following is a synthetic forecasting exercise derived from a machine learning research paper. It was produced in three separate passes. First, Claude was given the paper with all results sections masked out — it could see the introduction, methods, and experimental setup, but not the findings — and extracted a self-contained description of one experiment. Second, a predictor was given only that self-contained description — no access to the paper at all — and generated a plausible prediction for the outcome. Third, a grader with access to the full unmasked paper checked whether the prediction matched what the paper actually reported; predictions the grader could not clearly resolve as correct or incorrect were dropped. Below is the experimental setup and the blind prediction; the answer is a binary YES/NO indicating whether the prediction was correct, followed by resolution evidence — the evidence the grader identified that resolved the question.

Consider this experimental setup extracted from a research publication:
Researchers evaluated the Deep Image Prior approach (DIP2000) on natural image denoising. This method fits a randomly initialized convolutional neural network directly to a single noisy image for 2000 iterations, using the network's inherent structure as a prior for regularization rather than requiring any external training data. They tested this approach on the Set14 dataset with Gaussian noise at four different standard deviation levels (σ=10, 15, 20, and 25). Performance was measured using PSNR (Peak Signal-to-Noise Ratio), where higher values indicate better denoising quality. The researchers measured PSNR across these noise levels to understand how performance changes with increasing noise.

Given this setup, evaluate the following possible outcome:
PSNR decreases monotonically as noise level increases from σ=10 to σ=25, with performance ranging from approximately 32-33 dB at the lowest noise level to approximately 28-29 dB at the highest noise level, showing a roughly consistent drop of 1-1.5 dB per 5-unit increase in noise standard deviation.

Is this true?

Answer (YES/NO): NO